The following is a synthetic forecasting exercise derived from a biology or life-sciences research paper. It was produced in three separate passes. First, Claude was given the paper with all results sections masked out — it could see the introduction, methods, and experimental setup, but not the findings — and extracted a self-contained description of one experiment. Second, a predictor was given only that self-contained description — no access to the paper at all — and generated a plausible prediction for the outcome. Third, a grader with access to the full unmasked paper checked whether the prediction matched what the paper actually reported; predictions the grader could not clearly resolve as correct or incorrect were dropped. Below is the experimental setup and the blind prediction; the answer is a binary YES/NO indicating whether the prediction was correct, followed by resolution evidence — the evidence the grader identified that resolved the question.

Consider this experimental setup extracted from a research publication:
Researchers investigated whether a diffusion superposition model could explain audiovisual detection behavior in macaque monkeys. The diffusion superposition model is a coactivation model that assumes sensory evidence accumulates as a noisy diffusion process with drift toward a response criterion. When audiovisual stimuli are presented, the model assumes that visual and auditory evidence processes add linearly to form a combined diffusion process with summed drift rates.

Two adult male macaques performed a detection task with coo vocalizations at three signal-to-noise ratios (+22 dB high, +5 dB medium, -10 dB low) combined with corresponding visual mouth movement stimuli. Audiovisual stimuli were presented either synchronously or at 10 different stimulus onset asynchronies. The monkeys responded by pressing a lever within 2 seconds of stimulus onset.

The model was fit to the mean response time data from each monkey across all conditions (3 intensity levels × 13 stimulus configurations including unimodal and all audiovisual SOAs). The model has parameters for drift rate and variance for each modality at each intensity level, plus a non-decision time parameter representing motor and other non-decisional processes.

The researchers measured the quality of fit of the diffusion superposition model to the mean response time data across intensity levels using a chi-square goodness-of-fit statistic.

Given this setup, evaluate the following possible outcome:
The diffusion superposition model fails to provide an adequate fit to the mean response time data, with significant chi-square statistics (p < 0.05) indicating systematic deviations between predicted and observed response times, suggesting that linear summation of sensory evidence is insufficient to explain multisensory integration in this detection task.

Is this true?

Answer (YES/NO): YES